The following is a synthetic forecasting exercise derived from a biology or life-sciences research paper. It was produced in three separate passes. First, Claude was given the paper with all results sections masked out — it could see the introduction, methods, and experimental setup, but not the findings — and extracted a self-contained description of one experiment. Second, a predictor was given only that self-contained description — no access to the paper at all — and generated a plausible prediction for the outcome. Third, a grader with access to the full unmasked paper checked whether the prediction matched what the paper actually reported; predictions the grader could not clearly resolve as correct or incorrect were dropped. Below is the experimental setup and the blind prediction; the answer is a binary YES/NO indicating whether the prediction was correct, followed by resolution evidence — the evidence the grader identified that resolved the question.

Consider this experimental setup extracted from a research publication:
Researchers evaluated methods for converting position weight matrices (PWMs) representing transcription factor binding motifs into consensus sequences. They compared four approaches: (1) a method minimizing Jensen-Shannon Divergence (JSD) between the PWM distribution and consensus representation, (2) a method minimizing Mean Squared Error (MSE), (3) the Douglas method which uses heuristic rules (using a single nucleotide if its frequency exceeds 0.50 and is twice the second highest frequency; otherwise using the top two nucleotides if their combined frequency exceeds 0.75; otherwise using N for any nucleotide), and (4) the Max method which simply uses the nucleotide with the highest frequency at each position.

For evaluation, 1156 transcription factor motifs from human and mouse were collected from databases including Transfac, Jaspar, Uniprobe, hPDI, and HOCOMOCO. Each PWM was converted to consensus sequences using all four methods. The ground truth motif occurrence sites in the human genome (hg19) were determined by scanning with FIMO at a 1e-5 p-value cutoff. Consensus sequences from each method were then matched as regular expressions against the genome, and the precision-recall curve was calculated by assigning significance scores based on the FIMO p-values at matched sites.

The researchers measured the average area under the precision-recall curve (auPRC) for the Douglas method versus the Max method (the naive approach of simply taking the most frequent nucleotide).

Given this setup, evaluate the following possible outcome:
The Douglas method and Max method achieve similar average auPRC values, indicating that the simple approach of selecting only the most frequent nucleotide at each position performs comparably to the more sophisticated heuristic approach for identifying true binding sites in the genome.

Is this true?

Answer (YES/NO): NO